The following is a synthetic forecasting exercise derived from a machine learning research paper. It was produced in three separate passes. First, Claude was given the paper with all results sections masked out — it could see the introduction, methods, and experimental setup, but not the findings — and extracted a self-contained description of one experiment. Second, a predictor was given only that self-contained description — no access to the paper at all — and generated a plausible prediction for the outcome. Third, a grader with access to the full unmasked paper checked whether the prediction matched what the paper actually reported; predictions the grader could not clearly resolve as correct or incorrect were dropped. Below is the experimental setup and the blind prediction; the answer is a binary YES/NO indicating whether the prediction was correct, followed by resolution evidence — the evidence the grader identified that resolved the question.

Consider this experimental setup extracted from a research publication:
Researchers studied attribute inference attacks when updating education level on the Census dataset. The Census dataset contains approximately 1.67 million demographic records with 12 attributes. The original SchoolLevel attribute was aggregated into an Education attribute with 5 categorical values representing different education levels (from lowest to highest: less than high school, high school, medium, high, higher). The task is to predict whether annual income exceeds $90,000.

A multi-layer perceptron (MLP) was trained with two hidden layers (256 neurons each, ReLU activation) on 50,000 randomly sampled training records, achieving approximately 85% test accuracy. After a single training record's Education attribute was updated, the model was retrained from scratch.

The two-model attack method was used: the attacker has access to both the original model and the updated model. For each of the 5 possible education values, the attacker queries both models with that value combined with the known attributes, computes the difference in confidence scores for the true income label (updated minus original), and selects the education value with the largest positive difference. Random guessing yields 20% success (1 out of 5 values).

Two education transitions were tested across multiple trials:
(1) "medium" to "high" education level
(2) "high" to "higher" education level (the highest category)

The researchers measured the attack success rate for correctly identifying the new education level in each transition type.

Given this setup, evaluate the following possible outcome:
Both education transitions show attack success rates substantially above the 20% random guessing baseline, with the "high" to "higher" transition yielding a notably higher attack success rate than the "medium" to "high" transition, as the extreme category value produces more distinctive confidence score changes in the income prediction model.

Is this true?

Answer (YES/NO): YES